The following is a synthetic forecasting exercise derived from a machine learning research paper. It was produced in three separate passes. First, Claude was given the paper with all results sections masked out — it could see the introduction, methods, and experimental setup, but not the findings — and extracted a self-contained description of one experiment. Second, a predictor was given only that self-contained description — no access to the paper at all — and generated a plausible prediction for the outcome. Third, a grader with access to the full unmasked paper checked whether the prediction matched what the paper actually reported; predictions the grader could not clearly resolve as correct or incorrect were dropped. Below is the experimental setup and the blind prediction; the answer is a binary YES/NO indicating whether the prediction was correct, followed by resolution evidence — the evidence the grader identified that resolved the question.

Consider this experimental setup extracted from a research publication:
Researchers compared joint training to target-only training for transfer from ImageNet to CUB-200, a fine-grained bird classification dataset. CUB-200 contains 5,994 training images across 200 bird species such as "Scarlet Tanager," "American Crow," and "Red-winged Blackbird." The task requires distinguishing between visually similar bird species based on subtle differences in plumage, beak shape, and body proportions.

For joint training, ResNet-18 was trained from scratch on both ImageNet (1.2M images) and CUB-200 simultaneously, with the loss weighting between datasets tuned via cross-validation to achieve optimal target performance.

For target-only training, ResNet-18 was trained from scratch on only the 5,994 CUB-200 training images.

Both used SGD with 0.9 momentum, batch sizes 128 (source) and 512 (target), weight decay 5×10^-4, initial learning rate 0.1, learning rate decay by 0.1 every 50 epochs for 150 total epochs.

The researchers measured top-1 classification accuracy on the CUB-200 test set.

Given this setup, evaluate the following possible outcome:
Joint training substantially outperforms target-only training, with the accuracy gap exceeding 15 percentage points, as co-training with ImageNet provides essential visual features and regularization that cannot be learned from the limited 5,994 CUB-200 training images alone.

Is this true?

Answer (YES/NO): YES